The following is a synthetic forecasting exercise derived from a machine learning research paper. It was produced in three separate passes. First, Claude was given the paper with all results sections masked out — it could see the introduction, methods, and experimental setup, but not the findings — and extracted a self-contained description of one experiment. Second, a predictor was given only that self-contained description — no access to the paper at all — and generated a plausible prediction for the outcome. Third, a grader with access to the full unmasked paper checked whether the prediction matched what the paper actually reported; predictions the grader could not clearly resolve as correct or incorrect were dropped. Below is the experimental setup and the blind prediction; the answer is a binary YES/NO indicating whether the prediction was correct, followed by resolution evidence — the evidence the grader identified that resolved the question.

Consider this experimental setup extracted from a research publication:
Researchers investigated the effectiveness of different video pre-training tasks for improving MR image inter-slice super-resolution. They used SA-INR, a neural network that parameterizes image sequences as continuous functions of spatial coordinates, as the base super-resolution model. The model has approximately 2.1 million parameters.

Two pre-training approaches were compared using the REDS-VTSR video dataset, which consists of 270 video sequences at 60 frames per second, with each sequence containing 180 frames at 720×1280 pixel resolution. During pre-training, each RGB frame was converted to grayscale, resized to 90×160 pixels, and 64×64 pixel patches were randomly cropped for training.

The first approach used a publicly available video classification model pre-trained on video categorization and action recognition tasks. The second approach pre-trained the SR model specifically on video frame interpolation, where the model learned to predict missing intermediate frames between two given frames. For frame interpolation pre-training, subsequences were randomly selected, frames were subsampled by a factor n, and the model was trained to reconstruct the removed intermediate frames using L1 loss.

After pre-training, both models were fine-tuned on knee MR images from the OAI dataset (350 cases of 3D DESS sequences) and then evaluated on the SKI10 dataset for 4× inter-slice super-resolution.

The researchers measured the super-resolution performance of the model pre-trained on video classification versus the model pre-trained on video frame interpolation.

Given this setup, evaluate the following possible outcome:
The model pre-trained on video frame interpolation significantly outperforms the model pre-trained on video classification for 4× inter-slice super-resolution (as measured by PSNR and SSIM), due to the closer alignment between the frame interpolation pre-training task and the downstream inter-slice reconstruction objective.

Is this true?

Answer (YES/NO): YES